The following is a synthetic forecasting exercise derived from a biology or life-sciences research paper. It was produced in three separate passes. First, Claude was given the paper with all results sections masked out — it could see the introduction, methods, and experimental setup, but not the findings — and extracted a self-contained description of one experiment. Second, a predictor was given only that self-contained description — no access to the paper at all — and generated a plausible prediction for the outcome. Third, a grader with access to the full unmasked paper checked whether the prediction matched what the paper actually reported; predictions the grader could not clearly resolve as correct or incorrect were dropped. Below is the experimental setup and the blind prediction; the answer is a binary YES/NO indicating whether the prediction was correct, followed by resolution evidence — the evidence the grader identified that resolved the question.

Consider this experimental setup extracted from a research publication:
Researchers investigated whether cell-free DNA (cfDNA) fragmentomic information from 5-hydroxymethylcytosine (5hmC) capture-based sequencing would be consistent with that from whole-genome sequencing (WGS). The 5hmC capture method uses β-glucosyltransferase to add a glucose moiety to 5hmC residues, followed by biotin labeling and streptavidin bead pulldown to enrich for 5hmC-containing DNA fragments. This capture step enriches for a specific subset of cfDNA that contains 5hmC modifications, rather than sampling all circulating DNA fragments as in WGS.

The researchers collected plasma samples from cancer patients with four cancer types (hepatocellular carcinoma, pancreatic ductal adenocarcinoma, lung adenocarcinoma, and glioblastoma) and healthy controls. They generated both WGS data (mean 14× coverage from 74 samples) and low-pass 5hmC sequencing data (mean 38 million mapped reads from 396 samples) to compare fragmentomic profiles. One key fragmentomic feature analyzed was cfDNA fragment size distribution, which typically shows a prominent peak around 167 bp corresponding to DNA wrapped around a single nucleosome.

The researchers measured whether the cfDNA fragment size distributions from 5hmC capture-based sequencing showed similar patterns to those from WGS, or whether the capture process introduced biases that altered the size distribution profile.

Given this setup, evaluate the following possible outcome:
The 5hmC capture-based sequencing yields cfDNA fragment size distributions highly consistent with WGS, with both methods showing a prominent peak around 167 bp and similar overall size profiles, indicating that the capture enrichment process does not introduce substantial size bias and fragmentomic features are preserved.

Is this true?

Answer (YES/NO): NO